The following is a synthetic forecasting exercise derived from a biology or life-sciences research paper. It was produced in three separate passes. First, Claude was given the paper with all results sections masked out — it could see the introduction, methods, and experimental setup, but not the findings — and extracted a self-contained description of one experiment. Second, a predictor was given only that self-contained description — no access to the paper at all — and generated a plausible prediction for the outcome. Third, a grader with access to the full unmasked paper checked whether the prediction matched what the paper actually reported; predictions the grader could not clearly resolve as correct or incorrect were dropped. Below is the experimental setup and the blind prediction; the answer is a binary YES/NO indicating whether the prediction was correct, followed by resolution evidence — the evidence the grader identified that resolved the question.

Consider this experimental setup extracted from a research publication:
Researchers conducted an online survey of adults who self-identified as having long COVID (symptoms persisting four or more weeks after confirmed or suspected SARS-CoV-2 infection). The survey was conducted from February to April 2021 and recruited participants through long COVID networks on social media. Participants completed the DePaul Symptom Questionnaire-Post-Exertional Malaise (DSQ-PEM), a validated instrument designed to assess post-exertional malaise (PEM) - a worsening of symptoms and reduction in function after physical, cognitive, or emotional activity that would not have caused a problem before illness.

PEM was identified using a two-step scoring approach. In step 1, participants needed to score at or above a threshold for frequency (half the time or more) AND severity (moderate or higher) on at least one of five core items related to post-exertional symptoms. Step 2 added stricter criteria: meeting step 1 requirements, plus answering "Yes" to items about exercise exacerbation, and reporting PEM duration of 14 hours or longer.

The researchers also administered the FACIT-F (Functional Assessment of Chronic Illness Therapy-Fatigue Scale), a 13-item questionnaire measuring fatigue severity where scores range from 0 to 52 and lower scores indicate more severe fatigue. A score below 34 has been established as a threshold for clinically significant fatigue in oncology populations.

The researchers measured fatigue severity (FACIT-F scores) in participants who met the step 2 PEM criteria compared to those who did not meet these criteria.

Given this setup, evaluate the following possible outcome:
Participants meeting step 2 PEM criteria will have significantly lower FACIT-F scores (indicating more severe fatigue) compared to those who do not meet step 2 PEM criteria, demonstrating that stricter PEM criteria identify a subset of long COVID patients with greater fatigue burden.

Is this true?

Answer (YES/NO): YES